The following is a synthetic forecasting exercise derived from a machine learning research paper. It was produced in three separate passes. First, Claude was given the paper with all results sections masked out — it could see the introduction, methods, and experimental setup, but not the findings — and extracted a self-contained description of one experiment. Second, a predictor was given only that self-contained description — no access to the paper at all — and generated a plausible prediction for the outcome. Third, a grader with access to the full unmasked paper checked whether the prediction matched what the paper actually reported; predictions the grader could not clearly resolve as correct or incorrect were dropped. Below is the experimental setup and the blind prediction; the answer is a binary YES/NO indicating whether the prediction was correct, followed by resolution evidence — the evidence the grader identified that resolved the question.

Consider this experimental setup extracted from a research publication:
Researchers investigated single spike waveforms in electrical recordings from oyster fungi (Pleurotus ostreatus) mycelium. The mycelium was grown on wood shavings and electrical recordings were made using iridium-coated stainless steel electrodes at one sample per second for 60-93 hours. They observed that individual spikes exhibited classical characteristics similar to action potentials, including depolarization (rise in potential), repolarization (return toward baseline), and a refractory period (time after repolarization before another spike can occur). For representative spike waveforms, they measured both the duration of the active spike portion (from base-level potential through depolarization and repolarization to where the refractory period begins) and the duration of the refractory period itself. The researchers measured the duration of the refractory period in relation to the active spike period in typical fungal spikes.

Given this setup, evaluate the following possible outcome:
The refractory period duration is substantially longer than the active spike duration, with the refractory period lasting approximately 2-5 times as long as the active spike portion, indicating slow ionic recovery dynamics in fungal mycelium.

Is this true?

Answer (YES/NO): YES